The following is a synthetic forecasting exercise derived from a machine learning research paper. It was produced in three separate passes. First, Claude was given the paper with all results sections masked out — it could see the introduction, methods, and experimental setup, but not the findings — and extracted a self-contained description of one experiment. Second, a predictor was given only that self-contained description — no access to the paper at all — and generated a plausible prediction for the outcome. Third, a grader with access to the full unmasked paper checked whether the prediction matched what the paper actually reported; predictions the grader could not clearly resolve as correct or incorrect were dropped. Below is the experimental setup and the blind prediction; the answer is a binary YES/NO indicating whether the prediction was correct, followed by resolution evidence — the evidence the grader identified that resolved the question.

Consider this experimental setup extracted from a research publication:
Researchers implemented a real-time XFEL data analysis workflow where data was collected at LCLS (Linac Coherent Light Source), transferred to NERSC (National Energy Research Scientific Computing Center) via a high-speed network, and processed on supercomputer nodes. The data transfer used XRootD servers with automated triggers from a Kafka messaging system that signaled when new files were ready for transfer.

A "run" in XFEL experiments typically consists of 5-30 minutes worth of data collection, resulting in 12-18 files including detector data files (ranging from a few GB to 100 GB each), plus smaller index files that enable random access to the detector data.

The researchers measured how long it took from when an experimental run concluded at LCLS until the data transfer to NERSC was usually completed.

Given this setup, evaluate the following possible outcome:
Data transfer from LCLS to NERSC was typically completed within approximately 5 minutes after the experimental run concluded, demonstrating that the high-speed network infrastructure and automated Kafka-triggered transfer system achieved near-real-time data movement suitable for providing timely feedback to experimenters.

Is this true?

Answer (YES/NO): NO